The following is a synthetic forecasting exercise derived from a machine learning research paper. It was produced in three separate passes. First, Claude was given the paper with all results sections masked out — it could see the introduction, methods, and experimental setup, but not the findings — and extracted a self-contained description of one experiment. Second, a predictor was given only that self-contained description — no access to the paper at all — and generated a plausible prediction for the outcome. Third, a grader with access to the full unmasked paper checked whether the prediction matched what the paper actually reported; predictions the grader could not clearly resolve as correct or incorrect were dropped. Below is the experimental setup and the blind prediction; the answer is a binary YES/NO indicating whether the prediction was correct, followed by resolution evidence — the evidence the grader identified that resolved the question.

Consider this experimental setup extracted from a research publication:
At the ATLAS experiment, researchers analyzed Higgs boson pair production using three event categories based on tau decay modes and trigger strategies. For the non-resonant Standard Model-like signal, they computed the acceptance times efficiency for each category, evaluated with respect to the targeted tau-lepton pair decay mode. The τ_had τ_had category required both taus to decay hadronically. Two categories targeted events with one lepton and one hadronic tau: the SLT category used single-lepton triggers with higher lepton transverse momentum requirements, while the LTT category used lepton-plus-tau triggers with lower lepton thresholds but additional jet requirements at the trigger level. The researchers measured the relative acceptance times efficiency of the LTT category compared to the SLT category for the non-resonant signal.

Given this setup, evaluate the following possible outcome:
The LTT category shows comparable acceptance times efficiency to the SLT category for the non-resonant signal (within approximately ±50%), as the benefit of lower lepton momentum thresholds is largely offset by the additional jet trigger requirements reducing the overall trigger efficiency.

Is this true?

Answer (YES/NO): NO